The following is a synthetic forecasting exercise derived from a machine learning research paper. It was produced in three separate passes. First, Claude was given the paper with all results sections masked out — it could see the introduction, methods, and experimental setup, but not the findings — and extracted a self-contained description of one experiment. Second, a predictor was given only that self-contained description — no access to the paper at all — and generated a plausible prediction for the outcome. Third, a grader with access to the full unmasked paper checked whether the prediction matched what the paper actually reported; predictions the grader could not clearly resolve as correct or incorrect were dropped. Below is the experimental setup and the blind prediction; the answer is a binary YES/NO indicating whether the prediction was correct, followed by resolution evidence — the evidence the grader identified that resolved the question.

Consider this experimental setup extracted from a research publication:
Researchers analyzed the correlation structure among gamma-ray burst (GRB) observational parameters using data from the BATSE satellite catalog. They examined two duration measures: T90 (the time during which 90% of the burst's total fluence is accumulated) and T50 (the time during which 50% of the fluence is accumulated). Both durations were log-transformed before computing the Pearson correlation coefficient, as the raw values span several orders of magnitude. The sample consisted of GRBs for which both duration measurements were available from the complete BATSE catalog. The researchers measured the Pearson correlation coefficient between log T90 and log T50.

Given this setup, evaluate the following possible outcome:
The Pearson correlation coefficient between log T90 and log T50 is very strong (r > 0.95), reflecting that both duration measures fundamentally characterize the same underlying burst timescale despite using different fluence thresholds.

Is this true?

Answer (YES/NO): YES